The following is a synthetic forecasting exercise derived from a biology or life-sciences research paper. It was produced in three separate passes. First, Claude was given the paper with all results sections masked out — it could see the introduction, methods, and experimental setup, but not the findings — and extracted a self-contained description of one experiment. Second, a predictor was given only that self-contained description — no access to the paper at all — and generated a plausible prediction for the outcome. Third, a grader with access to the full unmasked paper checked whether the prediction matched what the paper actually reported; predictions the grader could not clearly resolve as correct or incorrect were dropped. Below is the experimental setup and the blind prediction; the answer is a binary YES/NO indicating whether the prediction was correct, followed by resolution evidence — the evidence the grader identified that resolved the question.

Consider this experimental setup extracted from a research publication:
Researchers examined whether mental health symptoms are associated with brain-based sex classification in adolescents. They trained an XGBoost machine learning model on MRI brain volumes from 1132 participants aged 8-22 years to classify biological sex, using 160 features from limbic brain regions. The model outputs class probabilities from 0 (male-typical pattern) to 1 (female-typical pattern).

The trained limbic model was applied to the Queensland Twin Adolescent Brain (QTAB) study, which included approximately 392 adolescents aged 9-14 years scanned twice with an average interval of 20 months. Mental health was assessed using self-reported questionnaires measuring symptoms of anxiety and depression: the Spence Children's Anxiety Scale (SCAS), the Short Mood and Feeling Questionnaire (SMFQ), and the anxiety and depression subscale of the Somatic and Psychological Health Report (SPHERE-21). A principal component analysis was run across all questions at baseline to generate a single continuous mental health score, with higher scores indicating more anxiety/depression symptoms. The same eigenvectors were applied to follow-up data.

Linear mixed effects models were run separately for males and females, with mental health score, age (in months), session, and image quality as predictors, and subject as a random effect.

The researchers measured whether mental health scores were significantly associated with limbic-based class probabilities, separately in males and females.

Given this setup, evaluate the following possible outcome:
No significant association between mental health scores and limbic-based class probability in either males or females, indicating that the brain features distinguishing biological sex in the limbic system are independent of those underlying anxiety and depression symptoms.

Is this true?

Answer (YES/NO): NO